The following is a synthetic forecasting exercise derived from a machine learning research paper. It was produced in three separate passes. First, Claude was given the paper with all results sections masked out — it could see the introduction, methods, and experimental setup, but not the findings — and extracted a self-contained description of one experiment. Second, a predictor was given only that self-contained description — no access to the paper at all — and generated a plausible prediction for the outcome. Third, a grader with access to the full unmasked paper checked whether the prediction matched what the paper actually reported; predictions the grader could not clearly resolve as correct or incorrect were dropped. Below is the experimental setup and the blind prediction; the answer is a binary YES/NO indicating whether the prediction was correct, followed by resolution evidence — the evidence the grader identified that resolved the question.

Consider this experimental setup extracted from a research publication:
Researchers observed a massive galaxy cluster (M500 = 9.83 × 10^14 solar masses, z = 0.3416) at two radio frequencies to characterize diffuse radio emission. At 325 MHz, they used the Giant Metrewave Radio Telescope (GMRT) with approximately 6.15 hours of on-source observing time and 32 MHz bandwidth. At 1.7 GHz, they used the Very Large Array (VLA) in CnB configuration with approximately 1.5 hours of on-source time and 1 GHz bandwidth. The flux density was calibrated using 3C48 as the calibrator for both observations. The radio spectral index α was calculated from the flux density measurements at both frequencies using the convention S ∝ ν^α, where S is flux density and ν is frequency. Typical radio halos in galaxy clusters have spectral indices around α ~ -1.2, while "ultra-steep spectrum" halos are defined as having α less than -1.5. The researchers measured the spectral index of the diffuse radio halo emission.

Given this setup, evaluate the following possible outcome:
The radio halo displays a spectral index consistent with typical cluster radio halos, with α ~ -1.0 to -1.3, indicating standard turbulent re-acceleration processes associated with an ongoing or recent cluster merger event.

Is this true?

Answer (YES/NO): NO